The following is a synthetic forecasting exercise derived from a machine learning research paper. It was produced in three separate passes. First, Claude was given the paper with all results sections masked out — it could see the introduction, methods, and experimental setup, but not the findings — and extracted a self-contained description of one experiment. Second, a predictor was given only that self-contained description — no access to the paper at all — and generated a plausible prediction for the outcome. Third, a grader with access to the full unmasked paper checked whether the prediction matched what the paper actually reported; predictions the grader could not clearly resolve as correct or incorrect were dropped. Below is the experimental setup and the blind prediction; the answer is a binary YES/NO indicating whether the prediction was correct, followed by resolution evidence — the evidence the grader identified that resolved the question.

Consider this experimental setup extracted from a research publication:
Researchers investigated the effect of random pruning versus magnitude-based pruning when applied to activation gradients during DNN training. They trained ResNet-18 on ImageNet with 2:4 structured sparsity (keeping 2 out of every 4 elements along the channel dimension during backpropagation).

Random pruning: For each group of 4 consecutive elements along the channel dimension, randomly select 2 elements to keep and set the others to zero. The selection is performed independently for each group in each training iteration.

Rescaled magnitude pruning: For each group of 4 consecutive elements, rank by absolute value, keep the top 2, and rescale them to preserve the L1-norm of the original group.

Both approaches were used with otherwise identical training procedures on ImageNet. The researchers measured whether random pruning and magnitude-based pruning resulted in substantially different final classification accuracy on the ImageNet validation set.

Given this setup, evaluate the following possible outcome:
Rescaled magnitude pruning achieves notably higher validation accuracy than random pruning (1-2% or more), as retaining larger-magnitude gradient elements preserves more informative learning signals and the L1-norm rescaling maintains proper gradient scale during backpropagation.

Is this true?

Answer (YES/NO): YES